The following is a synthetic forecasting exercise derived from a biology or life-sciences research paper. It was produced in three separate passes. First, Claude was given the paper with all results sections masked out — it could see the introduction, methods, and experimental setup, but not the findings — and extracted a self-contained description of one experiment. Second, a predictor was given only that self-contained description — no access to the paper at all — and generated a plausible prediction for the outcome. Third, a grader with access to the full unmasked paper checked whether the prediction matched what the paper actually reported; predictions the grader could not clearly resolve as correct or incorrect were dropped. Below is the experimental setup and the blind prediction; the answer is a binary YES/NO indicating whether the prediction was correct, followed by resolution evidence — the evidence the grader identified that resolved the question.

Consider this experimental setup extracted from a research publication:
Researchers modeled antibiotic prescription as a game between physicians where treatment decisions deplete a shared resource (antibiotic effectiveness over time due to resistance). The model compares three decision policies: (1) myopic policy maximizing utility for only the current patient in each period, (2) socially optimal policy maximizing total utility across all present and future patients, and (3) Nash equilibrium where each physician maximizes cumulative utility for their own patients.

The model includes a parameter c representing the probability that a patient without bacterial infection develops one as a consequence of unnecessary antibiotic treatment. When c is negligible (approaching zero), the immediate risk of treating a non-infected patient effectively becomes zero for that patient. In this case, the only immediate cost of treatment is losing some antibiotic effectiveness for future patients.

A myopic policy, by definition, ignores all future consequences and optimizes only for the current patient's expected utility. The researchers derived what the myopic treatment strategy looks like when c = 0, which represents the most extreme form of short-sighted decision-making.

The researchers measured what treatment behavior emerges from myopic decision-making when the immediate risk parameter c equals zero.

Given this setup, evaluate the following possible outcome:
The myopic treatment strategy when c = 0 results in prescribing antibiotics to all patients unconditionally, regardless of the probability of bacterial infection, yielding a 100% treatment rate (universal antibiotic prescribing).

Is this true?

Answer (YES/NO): YES